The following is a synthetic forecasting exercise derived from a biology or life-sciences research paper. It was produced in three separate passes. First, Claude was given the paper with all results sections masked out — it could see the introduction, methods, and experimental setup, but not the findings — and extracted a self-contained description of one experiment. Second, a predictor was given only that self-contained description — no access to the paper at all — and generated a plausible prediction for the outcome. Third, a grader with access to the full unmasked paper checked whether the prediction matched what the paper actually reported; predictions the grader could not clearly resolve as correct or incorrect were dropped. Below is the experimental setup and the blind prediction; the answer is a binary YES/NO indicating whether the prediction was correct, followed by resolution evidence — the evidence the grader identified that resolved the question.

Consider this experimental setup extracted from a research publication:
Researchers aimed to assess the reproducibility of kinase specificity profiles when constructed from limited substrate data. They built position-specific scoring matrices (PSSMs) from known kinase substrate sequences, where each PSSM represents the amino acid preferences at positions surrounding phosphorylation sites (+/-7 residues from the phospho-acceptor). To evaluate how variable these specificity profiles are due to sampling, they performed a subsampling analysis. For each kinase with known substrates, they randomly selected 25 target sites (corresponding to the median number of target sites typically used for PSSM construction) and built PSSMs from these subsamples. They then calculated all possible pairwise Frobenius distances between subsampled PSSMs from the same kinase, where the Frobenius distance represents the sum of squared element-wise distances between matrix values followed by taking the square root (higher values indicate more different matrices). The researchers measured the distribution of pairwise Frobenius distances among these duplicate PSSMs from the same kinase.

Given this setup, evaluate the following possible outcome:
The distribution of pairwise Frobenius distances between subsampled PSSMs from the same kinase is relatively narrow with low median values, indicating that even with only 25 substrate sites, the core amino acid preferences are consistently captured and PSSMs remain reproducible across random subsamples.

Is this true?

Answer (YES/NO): YES